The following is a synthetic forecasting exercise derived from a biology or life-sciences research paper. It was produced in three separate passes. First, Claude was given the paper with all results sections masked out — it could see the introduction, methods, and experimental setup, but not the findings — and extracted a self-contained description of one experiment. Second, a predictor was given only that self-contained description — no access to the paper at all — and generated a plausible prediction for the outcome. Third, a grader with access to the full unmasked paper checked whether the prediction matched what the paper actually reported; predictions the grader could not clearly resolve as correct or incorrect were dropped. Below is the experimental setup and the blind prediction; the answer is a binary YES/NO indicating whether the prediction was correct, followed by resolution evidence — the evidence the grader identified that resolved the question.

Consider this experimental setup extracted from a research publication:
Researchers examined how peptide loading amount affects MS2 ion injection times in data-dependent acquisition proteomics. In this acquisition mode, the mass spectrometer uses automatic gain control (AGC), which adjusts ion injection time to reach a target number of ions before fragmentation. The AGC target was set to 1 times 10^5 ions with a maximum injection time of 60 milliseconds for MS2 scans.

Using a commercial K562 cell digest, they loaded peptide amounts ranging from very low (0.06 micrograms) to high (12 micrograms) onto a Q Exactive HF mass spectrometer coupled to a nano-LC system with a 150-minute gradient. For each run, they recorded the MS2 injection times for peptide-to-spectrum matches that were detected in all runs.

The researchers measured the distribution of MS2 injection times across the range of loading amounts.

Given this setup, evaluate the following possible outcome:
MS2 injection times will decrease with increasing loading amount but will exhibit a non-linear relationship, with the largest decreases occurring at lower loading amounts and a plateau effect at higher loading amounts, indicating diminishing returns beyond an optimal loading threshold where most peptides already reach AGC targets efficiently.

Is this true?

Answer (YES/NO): YES